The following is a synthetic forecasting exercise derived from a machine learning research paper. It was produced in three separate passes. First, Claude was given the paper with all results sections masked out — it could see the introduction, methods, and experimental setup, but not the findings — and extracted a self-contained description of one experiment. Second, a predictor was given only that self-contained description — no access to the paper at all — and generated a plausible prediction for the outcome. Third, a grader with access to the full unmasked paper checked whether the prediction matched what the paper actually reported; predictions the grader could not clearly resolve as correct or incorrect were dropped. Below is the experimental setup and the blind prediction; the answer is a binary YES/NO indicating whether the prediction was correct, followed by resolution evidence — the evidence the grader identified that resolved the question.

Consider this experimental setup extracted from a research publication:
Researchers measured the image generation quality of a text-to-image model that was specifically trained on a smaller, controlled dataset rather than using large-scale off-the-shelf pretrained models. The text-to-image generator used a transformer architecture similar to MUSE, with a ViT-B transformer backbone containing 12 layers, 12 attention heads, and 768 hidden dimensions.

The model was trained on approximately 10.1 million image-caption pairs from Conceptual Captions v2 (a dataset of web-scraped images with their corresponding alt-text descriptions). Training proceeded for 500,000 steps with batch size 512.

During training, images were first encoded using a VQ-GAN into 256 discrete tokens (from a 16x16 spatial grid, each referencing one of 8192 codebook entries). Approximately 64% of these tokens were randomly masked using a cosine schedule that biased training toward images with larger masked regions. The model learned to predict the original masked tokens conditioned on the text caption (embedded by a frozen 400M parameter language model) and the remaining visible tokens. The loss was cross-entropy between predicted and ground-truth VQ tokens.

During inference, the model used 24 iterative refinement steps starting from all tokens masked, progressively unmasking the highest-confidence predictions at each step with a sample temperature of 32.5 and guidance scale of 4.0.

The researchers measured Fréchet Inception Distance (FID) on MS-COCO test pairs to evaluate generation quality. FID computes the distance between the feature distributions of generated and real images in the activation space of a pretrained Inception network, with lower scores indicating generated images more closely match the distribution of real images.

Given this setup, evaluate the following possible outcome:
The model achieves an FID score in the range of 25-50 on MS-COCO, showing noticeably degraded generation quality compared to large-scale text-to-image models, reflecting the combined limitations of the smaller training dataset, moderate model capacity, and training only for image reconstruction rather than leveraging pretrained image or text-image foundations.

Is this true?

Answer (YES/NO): NO